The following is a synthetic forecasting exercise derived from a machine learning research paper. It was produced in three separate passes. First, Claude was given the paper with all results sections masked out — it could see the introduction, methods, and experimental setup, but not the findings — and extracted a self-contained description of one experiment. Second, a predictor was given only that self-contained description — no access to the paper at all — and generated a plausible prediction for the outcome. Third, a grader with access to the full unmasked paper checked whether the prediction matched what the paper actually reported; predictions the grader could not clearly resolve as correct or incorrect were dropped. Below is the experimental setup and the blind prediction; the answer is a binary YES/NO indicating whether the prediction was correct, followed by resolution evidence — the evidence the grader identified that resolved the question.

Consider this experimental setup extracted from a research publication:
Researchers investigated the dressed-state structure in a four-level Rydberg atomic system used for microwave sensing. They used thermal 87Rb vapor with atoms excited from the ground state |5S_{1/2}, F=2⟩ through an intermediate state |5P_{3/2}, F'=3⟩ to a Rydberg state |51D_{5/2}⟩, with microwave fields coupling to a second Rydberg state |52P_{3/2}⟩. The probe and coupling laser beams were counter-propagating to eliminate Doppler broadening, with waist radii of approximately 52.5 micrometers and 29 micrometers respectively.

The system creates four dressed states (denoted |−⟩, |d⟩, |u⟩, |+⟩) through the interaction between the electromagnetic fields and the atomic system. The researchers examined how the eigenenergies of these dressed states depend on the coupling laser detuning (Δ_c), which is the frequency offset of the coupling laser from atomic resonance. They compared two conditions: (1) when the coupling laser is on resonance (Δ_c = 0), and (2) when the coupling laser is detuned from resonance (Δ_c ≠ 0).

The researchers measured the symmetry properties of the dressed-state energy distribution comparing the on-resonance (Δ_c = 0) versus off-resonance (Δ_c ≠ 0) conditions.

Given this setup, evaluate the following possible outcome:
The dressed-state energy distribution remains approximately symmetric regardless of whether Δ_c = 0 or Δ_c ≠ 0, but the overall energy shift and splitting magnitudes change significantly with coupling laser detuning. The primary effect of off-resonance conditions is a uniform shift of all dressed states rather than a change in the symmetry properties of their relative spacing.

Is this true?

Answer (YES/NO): NO